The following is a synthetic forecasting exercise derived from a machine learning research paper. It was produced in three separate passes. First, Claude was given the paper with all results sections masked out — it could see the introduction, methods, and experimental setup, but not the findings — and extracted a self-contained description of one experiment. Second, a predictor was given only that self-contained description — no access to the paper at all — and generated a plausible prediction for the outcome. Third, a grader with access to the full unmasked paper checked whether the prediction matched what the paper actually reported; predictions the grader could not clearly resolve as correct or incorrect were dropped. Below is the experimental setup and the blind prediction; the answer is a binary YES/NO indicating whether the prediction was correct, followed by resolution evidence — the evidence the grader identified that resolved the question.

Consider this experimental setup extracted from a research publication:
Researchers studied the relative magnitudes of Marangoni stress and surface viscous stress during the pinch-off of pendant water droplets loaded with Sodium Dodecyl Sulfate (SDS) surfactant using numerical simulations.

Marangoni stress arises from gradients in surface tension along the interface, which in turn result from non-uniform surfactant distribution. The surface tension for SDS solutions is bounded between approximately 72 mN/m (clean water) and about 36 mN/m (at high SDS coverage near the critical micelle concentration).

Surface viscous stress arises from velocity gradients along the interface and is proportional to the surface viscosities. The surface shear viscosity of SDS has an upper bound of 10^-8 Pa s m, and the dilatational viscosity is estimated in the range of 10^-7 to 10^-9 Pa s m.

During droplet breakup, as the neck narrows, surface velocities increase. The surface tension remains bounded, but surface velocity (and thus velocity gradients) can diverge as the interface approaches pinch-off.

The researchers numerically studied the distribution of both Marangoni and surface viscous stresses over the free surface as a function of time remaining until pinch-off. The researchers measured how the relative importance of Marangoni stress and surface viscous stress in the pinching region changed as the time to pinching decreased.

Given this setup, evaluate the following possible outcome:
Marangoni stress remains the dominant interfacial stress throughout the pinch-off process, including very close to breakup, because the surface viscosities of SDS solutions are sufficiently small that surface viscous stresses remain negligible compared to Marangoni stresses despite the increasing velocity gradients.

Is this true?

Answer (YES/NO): NO